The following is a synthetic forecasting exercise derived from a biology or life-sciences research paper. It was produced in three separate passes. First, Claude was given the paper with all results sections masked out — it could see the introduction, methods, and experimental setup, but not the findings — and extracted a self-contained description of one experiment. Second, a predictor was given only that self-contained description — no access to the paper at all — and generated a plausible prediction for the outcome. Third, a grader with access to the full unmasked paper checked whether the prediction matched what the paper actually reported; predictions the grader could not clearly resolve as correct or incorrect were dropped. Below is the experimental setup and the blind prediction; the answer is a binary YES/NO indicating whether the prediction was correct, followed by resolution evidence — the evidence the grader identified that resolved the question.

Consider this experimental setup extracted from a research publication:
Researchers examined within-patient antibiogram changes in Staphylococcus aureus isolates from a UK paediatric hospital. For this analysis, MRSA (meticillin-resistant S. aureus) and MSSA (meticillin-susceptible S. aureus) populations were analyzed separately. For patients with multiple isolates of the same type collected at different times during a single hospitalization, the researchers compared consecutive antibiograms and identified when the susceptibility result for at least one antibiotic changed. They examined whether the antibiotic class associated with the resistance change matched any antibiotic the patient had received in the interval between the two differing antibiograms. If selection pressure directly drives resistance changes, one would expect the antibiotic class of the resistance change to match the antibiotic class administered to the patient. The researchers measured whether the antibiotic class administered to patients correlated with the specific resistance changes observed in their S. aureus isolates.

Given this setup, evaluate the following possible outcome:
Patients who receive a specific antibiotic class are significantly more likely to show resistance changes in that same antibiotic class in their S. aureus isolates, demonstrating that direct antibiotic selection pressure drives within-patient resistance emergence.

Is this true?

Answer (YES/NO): NO